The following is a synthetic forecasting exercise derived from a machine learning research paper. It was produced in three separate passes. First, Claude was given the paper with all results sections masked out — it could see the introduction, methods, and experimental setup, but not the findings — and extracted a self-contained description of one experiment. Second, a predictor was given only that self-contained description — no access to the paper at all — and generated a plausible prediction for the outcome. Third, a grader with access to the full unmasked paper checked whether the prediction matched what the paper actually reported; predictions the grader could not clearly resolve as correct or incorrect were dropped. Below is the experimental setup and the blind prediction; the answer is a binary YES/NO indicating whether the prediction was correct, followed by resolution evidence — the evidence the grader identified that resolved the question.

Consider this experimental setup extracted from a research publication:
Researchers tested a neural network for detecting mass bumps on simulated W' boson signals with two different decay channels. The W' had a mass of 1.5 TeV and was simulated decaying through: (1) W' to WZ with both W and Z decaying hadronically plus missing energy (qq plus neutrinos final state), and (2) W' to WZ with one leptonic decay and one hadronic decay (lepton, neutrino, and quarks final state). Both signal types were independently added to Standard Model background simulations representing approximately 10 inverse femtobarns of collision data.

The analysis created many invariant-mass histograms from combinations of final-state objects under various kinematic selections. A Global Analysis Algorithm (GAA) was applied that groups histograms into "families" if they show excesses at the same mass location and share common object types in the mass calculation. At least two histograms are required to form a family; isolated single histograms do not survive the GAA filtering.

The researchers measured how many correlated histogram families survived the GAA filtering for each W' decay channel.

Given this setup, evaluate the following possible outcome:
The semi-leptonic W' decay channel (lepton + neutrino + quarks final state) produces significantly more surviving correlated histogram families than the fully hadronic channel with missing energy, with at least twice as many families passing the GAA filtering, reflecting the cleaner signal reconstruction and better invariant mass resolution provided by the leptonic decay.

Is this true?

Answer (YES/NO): NO